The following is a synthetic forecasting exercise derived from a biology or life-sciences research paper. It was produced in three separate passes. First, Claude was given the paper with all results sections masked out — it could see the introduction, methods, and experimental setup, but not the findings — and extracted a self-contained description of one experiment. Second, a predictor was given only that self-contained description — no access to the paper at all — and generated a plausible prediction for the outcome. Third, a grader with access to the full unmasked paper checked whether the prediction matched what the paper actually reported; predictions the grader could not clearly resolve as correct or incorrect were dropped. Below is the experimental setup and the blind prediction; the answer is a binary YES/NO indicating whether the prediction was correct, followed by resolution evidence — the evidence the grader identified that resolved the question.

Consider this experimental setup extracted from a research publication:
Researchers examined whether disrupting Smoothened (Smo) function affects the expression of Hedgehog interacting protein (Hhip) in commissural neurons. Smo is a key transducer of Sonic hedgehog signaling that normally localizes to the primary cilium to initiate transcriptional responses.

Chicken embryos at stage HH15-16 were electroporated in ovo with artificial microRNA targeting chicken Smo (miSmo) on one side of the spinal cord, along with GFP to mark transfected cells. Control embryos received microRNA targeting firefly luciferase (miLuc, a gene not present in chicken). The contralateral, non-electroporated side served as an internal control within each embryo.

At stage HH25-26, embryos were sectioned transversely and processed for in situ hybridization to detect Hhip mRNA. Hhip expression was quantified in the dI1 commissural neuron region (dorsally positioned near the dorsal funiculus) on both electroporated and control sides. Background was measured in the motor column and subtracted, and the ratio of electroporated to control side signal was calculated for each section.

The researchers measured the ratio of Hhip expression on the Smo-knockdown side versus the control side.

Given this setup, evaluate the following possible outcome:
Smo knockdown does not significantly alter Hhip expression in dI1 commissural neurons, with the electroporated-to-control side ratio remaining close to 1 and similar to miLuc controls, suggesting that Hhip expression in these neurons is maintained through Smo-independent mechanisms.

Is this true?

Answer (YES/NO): NO